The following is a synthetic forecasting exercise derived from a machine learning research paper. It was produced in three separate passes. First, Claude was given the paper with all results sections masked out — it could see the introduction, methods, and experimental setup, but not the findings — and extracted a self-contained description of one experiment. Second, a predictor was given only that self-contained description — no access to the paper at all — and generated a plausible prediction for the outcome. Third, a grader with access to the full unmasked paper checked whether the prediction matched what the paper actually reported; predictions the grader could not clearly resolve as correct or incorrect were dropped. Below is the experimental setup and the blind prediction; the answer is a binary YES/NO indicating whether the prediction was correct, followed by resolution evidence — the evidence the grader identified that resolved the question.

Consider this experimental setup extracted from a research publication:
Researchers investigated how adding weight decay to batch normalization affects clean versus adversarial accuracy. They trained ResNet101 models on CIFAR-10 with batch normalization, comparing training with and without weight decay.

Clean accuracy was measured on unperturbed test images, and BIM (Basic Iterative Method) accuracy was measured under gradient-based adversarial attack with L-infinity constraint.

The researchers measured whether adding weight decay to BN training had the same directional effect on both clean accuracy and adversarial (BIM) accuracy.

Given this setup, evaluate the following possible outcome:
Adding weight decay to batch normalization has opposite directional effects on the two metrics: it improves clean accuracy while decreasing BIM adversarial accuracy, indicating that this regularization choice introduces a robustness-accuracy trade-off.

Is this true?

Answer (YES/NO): NO